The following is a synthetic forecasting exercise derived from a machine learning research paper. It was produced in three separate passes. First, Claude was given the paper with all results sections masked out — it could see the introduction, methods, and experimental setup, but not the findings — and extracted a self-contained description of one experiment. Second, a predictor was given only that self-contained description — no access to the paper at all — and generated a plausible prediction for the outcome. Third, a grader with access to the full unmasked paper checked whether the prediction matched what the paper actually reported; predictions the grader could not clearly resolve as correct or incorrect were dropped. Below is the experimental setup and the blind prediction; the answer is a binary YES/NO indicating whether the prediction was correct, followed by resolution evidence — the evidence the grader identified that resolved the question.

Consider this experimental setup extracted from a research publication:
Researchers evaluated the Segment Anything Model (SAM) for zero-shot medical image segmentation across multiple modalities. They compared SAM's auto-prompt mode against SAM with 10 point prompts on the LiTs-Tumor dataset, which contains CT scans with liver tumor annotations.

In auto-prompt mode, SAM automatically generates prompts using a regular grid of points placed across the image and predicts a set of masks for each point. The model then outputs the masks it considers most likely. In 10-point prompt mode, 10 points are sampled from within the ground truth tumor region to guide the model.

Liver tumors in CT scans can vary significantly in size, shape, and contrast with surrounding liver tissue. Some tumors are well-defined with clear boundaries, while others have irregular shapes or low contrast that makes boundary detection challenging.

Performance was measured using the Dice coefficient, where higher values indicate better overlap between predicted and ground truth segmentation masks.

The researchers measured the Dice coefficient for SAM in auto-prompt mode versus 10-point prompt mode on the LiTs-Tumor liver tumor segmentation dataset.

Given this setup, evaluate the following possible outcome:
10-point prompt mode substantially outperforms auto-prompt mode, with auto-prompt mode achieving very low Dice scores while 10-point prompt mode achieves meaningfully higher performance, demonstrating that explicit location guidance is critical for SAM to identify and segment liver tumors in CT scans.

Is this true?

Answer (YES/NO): YES